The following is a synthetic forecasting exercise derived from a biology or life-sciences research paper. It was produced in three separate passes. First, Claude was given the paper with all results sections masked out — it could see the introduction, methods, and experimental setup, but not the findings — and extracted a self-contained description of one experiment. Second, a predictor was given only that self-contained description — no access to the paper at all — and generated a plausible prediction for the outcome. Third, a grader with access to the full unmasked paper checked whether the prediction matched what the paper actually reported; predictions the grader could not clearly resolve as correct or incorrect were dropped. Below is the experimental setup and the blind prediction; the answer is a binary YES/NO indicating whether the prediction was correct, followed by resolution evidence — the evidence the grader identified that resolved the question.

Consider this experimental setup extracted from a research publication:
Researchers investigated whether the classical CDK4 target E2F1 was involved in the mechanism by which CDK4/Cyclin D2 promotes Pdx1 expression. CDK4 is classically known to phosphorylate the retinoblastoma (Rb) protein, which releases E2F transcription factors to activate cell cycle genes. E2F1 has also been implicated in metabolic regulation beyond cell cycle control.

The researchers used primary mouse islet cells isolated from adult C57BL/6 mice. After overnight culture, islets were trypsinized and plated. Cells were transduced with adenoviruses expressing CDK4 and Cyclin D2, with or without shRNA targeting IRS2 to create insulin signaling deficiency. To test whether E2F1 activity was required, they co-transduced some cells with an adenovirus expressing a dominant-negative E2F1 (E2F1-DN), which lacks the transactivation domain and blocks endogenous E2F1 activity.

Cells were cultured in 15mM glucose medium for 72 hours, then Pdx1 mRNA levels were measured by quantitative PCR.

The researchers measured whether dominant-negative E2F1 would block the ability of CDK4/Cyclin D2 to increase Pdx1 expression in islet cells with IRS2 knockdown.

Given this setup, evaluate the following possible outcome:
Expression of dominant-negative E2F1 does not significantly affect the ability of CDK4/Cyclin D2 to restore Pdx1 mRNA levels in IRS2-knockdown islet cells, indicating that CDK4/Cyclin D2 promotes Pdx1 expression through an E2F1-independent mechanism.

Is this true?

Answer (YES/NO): YES